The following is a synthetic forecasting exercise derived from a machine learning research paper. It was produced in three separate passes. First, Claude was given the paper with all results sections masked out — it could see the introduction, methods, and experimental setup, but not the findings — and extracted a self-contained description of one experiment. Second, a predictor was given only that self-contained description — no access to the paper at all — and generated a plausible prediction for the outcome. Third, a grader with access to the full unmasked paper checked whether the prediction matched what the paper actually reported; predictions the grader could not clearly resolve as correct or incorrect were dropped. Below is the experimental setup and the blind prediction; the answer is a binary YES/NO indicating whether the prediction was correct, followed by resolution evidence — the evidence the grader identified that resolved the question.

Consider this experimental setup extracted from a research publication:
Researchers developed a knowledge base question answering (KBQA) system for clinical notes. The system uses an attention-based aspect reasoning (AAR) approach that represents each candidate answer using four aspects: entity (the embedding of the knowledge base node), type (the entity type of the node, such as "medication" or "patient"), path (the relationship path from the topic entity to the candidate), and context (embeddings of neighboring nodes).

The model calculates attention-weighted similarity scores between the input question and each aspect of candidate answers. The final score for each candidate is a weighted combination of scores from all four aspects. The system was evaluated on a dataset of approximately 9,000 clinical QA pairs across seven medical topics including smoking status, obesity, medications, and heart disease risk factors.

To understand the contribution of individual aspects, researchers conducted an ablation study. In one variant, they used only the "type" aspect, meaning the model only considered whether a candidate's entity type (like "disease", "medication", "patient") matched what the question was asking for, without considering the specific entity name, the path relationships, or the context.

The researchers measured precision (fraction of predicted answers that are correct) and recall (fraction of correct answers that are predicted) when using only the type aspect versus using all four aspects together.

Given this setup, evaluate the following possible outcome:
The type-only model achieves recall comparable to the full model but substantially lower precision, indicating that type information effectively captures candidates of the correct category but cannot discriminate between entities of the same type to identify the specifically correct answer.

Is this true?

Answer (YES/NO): NO